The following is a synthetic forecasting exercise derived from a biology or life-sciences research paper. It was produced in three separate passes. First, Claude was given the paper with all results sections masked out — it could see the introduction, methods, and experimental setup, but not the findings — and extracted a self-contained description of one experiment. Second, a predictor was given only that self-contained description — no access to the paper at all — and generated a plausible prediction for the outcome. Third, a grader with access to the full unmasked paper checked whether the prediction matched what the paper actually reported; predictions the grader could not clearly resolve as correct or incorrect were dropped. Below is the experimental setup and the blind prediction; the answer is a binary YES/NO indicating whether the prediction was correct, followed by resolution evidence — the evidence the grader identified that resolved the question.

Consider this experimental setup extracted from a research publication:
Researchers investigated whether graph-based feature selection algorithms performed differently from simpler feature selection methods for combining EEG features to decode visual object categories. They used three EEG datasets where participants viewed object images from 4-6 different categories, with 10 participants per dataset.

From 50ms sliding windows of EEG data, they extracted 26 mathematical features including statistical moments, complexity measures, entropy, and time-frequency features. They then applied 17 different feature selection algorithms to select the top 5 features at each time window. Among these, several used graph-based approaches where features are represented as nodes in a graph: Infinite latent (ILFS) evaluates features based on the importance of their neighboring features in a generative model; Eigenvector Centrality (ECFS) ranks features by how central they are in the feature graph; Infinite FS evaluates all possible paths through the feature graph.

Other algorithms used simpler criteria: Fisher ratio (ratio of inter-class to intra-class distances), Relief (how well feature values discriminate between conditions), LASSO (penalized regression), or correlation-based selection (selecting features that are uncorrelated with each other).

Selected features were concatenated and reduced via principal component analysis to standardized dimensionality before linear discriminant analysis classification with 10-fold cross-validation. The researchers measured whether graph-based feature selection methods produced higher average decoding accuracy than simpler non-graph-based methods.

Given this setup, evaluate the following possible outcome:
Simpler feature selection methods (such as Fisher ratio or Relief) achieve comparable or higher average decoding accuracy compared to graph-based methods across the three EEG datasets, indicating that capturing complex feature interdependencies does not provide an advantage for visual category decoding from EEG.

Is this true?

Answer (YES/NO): NO